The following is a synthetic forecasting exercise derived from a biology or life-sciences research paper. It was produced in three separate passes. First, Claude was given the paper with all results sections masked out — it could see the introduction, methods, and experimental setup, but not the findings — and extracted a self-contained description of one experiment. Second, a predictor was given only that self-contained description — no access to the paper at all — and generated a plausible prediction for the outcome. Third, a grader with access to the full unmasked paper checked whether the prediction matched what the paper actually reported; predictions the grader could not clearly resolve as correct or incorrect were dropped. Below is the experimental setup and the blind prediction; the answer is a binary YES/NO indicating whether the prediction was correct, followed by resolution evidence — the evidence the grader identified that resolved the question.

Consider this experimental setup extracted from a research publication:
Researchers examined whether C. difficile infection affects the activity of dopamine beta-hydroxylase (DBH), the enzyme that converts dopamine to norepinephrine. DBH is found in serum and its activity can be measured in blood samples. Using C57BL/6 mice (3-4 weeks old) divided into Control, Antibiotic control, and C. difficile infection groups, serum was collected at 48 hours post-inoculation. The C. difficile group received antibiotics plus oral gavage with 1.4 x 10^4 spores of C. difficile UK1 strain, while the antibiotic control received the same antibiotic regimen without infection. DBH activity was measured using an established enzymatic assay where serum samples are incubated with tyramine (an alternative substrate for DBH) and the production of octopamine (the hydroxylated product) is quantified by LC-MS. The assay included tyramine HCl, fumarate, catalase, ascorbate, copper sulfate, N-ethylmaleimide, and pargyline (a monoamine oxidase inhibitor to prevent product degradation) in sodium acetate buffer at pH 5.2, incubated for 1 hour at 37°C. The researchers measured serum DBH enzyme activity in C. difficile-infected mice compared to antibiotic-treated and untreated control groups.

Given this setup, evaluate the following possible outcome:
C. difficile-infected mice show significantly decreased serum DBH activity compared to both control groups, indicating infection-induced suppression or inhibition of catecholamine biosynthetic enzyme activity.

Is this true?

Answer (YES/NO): YES